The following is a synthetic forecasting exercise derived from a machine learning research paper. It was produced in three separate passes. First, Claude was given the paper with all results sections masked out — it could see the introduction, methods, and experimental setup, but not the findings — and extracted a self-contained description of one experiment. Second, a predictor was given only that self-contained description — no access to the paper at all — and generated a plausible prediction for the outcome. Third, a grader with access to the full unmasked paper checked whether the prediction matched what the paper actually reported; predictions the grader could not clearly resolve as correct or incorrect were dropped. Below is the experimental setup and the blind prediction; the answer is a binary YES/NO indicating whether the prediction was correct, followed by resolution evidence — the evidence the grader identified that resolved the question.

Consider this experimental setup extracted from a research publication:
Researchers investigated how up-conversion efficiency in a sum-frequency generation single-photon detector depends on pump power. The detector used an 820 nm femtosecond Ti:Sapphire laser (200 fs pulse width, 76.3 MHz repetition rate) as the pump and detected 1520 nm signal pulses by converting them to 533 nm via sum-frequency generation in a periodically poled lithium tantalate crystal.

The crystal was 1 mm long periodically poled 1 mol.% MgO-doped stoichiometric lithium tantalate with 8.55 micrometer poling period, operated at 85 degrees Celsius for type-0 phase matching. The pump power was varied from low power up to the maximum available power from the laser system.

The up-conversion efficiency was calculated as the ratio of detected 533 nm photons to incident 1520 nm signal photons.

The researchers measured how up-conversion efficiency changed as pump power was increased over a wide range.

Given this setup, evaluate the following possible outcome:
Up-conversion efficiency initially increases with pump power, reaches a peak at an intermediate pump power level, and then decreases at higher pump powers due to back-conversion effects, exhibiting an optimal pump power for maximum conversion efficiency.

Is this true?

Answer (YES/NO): NO